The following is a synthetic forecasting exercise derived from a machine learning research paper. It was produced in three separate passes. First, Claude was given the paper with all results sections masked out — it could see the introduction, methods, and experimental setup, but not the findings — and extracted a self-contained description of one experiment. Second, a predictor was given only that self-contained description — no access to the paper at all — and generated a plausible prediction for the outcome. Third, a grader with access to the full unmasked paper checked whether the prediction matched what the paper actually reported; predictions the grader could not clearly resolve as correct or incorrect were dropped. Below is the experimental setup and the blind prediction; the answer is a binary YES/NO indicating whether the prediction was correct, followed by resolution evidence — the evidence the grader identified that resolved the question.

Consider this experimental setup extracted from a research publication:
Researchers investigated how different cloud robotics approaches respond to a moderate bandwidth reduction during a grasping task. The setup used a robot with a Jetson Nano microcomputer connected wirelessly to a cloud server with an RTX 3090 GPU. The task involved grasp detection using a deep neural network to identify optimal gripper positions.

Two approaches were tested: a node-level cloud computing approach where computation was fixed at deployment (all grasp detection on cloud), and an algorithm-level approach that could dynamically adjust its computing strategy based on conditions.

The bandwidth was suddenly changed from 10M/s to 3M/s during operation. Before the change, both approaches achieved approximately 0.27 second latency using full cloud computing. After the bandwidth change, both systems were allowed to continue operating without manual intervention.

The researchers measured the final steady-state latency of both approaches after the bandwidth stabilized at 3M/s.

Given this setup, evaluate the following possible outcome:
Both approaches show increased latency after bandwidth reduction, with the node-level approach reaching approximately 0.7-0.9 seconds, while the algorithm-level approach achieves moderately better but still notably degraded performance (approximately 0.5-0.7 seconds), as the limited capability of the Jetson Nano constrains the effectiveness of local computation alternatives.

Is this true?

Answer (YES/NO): NO